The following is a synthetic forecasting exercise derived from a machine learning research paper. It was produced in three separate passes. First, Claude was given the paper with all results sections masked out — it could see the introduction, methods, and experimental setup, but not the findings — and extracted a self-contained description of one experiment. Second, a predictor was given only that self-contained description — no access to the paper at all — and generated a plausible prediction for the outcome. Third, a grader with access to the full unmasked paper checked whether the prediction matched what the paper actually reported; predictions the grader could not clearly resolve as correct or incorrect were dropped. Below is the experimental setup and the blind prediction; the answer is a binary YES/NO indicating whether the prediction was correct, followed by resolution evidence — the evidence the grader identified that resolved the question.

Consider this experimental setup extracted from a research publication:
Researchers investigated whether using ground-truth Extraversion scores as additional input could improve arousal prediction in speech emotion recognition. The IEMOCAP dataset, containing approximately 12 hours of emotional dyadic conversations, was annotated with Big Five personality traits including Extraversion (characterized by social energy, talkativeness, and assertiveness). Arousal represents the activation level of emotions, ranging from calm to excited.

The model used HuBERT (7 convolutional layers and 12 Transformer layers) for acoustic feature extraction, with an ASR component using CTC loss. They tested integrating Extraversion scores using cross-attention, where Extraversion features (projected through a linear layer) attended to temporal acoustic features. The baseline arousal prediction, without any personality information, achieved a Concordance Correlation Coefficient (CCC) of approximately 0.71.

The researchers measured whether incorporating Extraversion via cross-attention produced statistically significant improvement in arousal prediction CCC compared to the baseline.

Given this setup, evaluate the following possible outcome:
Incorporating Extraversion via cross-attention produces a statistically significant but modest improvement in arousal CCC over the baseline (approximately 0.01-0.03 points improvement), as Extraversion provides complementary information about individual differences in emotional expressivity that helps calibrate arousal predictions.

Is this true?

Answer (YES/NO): NO